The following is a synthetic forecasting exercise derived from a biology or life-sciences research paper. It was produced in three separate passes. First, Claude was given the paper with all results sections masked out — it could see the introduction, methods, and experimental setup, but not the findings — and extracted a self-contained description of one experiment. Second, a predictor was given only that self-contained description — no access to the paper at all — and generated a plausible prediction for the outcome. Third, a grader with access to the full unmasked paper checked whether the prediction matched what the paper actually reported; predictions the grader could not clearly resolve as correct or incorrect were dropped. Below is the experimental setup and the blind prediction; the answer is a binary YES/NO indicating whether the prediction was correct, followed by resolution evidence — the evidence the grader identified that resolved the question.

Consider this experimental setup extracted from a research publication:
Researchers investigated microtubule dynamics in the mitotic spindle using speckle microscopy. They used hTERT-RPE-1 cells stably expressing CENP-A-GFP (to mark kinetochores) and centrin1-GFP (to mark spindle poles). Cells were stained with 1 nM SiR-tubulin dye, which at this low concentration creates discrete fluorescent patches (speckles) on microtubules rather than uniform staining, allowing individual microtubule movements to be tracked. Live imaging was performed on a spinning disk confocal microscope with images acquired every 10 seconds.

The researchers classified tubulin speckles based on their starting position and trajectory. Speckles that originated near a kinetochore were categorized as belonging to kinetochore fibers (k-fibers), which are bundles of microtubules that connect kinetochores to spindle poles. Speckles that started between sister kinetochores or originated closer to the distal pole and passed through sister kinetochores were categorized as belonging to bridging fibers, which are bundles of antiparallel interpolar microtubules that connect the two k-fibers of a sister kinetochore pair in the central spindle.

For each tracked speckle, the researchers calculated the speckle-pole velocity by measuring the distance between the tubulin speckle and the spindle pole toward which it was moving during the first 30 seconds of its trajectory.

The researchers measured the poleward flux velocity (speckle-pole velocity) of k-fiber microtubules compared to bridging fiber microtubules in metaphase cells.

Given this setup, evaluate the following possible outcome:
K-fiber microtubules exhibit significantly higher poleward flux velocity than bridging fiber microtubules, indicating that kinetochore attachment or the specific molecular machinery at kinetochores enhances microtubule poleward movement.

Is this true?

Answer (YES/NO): NO